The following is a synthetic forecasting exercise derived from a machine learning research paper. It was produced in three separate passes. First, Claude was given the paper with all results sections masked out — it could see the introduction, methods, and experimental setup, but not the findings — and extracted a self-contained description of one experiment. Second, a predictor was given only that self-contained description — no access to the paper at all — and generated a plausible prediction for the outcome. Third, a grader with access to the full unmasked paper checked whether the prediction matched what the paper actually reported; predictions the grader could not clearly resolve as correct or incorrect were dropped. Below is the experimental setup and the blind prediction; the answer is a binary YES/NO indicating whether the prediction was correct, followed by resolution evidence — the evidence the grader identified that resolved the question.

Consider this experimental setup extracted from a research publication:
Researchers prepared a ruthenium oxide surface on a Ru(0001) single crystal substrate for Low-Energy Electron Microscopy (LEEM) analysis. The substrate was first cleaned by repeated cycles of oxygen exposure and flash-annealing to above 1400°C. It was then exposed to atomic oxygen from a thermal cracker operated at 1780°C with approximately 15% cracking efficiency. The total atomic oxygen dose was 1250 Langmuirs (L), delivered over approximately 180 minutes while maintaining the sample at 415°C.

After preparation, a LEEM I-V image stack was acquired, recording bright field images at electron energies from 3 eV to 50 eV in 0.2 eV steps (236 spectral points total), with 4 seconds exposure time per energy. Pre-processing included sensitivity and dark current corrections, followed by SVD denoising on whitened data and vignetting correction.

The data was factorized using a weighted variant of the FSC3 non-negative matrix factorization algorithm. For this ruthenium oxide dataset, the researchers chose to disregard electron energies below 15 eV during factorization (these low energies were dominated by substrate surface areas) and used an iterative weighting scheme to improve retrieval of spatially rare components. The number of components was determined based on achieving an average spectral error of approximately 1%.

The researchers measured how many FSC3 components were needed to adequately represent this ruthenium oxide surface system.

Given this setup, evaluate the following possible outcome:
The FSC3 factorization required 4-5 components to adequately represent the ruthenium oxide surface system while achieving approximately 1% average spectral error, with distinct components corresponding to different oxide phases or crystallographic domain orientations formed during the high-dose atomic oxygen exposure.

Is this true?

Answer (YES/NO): NO